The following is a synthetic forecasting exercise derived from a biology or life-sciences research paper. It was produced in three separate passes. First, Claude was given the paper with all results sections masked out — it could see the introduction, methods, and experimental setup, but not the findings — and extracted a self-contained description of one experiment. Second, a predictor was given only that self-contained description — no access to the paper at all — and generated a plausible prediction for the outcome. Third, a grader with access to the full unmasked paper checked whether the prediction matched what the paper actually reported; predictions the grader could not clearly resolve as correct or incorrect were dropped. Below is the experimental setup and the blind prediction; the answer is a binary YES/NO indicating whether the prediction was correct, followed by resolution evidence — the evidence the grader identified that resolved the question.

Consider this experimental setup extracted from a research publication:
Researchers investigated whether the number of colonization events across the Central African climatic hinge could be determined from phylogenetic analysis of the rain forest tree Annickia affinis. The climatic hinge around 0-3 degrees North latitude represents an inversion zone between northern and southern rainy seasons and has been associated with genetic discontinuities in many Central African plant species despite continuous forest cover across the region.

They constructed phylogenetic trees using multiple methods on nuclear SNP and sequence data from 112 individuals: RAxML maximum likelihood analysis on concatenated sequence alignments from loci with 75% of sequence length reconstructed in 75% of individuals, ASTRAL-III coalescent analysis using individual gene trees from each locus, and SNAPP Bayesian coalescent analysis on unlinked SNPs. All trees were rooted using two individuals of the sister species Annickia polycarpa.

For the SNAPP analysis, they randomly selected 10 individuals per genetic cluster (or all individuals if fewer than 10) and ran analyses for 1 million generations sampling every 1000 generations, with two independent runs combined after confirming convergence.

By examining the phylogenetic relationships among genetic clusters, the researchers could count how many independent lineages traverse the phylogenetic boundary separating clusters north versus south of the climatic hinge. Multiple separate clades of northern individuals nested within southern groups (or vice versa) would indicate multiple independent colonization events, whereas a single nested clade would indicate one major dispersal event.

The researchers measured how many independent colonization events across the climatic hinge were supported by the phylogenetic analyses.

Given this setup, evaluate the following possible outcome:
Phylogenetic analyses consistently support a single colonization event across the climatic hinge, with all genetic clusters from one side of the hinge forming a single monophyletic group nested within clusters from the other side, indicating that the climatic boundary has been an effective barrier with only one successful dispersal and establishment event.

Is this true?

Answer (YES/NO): NO